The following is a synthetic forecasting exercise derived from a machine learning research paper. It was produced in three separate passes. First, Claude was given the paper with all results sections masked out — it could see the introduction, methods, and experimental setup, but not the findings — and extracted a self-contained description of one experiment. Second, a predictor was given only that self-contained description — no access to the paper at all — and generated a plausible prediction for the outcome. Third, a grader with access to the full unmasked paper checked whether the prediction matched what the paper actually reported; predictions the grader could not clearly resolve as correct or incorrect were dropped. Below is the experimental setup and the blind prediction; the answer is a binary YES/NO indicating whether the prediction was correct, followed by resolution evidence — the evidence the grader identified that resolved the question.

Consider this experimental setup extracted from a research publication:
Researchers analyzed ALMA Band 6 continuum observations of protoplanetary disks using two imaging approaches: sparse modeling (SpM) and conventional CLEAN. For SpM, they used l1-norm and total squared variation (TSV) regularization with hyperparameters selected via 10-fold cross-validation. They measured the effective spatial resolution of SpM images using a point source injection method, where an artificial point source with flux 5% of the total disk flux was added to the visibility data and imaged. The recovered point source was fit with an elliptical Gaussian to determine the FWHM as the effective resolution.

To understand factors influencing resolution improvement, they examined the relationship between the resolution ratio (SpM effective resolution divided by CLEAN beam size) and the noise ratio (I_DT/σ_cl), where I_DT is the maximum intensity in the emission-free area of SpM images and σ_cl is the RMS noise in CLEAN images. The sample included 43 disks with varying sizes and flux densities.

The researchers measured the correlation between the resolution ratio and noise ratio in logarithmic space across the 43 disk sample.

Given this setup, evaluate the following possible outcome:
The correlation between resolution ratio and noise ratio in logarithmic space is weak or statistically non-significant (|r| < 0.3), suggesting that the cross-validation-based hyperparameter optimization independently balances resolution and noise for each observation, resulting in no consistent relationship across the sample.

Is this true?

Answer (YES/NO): NO